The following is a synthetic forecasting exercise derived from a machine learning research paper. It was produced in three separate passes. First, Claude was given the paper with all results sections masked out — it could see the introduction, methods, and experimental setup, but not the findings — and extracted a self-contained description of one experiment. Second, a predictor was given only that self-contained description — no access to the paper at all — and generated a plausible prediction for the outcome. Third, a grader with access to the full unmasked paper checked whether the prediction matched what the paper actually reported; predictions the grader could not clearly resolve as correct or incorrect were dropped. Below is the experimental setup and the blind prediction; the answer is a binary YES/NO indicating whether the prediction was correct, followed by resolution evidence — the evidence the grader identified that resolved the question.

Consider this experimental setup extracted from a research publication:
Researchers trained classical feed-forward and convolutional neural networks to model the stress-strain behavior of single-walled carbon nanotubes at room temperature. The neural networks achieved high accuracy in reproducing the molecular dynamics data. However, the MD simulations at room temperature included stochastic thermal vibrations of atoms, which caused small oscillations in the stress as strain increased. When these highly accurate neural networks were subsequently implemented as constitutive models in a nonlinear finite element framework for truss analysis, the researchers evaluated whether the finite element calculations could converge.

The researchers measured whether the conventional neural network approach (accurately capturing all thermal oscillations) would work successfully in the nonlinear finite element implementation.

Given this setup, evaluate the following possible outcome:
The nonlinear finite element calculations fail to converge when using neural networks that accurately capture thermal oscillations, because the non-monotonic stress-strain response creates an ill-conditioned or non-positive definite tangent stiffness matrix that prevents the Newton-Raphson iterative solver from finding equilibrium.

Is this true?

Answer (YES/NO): YES